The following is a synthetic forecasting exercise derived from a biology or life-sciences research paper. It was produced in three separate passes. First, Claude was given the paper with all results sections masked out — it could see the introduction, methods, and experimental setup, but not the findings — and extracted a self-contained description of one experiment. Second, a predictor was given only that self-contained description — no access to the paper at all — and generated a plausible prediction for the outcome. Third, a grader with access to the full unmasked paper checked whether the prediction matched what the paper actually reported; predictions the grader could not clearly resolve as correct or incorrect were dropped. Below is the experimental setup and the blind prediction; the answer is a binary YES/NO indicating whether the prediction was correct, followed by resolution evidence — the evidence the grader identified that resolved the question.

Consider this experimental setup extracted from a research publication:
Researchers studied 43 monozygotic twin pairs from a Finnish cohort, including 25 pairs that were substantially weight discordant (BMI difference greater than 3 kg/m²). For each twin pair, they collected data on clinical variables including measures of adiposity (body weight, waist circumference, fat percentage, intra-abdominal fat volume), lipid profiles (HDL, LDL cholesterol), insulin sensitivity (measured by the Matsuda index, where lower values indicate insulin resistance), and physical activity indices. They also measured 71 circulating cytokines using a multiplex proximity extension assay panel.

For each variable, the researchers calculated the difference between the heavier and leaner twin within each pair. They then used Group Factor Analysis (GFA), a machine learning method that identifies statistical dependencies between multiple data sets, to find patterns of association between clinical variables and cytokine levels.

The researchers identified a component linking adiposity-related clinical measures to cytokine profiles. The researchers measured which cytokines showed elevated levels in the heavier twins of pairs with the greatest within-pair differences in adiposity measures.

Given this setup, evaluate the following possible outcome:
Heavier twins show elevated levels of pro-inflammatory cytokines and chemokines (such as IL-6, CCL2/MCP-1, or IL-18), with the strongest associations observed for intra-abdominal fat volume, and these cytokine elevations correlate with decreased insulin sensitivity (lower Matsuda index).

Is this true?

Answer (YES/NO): NO